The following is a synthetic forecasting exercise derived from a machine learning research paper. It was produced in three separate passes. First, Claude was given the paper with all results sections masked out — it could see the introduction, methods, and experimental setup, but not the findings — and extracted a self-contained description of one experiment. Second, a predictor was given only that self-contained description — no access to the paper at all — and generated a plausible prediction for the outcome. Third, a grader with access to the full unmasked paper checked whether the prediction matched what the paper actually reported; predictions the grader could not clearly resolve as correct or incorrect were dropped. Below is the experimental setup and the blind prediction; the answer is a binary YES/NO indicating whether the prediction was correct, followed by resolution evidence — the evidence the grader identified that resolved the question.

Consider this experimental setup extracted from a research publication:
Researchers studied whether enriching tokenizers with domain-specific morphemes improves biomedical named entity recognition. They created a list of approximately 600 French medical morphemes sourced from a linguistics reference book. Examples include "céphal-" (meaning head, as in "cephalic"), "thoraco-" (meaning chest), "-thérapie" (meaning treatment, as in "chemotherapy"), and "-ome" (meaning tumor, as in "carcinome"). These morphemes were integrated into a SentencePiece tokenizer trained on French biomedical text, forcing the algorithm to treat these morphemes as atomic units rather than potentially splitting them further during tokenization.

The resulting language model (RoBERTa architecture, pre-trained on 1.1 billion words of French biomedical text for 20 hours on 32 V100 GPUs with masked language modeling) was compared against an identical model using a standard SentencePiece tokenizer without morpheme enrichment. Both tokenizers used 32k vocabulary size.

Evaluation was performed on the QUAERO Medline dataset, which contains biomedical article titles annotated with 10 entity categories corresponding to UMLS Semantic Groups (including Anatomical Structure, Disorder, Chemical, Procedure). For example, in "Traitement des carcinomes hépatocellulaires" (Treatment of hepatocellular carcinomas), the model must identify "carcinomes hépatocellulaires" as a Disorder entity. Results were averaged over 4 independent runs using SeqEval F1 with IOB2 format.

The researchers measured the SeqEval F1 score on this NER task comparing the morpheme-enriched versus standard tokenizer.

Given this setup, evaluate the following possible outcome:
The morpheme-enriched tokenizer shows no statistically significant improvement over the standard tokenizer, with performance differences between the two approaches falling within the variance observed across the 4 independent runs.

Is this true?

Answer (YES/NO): NO